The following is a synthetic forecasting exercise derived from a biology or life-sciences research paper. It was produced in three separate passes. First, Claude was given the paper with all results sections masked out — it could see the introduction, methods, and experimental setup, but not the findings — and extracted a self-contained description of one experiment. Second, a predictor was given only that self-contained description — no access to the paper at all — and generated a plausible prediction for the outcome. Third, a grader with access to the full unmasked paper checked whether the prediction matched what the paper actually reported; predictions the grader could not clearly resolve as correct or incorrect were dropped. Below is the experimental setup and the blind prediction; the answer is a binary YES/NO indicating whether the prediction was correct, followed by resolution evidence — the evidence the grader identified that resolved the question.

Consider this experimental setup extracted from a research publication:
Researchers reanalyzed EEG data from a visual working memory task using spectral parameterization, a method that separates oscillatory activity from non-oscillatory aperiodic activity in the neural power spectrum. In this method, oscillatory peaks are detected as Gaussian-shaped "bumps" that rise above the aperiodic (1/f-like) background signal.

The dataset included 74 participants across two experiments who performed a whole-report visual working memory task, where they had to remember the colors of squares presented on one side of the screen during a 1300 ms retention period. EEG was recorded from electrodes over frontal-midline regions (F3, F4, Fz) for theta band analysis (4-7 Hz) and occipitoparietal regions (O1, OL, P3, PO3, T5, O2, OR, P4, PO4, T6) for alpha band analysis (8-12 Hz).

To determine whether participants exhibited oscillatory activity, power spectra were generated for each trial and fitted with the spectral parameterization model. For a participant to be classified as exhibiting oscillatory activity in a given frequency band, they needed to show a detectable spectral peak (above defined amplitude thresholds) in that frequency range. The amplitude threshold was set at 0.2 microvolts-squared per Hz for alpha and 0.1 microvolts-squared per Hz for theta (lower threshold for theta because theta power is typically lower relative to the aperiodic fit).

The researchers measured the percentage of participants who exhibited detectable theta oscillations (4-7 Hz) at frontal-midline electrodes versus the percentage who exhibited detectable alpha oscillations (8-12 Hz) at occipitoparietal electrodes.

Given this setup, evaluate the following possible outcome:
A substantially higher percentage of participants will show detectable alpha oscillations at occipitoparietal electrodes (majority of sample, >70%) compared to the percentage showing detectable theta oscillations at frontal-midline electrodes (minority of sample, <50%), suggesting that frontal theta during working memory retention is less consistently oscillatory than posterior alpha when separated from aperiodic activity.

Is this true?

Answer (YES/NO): YES